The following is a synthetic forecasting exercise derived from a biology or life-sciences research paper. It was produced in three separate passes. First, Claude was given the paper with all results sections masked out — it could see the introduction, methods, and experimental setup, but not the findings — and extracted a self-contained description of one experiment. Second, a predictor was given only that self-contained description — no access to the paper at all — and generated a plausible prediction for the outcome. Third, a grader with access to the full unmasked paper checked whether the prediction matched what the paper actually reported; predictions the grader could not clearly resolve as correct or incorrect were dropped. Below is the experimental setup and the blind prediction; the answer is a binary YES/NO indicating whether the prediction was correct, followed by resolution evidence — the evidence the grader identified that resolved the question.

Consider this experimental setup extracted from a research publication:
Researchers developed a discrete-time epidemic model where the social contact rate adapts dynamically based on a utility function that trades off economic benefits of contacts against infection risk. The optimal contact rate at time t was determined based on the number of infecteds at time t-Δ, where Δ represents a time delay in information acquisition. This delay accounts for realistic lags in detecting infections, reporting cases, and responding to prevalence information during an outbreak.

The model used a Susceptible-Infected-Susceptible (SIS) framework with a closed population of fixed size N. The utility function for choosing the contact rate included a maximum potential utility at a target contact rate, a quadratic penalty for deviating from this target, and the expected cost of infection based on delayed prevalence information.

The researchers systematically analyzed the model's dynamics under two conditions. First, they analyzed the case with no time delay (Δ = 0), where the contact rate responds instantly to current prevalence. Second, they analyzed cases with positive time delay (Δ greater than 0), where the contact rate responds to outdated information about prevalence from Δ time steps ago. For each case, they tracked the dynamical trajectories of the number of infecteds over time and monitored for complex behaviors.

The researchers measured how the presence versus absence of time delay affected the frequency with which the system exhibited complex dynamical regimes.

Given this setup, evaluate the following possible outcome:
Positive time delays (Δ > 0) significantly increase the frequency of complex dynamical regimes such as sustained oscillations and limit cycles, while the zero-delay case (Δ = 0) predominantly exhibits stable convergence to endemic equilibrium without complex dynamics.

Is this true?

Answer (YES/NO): NO